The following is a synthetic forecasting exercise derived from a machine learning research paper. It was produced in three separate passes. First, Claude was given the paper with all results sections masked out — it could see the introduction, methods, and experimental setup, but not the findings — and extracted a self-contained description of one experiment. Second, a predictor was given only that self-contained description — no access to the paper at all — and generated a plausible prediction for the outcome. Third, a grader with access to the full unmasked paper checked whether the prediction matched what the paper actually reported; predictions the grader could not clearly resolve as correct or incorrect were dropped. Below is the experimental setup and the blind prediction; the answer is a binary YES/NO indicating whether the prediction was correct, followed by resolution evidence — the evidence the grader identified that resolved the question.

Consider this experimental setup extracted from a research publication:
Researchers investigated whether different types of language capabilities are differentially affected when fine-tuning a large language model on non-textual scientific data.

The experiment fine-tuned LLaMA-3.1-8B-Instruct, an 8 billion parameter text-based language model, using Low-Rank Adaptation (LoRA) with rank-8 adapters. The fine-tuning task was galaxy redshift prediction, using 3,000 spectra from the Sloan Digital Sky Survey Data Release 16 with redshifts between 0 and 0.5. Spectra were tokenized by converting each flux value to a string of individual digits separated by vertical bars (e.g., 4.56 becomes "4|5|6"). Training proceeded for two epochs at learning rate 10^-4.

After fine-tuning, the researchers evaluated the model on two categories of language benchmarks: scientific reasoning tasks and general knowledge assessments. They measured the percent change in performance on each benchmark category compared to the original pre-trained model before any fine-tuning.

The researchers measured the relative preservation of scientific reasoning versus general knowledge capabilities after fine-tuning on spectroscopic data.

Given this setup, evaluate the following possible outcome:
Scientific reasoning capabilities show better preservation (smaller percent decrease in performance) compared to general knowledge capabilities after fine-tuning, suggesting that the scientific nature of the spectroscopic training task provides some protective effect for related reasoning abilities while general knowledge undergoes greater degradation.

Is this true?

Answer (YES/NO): NO